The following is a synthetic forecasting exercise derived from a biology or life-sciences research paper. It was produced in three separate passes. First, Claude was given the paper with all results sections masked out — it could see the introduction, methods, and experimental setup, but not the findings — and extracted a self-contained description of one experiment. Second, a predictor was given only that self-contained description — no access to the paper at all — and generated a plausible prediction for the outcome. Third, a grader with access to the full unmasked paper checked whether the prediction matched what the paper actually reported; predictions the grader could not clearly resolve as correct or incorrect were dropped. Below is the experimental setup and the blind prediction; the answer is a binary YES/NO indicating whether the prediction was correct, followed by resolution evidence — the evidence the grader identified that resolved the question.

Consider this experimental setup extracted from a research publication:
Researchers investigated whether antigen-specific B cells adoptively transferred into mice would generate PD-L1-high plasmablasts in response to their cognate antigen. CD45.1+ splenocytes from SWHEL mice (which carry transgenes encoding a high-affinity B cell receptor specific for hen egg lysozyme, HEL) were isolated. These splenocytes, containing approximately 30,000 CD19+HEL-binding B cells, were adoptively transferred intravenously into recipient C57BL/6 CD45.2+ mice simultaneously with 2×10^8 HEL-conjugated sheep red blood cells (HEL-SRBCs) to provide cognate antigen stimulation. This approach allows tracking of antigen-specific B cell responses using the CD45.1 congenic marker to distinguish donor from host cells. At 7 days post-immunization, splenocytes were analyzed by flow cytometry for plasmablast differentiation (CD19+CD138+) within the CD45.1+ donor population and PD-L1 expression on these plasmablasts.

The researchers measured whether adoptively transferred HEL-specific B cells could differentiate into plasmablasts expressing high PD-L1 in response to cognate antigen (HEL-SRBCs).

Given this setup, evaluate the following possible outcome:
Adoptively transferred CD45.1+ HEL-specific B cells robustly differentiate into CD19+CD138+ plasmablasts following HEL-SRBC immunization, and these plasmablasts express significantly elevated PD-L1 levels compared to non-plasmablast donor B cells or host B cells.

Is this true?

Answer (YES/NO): NO